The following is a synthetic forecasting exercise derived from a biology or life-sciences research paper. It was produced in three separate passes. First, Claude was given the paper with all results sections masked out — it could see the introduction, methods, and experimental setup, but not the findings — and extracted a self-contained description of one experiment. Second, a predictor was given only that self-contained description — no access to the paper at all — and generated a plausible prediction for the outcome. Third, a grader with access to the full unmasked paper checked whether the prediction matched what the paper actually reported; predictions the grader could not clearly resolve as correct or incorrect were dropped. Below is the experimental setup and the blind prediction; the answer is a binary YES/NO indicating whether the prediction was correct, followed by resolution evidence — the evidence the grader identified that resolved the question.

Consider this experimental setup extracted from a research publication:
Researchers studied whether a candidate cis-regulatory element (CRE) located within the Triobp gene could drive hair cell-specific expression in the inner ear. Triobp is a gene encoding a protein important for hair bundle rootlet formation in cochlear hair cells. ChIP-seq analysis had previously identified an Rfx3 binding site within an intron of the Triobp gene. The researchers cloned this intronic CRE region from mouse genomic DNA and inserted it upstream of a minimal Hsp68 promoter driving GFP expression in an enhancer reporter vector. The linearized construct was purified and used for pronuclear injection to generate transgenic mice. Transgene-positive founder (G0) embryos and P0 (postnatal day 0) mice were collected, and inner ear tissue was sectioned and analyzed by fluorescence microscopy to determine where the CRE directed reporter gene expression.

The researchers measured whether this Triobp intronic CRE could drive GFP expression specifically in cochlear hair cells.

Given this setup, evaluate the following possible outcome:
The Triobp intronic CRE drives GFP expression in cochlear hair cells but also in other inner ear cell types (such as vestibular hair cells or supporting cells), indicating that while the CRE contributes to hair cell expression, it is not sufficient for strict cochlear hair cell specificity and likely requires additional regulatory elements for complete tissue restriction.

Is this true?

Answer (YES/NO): NO